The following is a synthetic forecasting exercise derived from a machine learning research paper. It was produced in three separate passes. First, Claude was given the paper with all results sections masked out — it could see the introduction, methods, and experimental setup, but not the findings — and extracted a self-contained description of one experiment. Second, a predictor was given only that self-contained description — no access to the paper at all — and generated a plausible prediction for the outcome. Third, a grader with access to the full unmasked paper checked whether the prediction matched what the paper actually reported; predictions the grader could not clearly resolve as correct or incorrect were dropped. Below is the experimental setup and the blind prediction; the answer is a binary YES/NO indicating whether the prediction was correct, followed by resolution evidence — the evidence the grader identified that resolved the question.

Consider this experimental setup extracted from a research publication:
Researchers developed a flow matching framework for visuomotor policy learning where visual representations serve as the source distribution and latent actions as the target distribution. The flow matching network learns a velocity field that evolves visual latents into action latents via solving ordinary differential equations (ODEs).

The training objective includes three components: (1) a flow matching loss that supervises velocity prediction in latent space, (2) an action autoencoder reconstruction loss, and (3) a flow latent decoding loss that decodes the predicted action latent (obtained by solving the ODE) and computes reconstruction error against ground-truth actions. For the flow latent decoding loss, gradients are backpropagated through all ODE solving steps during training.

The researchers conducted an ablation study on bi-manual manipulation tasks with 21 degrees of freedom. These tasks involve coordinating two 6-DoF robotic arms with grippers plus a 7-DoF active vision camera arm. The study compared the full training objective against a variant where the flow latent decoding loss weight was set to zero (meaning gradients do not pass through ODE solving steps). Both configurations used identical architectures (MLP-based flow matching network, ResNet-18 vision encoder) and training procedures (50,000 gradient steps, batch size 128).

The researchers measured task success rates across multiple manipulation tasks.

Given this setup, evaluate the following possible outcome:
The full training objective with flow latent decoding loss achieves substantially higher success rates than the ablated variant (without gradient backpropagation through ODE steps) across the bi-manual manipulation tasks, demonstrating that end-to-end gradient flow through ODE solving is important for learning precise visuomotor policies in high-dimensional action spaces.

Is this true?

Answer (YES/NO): YES